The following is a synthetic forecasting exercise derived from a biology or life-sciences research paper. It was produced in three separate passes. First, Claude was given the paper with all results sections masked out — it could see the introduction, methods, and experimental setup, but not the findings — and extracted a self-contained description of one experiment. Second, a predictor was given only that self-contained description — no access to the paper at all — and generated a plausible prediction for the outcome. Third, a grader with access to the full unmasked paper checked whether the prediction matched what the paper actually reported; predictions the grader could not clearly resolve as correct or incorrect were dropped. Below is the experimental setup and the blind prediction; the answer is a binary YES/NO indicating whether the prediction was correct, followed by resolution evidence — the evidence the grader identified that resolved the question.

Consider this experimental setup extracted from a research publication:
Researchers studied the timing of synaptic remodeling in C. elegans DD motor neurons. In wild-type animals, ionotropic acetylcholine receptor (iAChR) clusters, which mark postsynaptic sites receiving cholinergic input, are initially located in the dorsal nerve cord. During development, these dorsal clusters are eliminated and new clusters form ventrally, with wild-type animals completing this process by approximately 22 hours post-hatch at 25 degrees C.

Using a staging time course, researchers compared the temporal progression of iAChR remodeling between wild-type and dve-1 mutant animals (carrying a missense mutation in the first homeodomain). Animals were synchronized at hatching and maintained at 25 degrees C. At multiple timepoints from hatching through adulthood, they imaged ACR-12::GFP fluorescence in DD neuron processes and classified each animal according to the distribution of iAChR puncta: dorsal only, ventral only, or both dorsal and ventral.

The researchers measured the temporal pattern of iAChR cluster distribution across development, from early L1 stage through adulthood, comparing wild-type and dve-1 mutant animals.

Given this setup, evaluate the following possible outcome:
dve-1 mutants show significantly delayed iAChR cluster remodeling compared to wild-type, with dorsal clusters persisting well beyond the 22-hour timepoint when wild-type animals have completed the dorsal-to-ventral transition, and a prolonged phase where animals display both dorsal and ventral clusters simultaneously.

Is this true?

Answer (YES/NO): YES